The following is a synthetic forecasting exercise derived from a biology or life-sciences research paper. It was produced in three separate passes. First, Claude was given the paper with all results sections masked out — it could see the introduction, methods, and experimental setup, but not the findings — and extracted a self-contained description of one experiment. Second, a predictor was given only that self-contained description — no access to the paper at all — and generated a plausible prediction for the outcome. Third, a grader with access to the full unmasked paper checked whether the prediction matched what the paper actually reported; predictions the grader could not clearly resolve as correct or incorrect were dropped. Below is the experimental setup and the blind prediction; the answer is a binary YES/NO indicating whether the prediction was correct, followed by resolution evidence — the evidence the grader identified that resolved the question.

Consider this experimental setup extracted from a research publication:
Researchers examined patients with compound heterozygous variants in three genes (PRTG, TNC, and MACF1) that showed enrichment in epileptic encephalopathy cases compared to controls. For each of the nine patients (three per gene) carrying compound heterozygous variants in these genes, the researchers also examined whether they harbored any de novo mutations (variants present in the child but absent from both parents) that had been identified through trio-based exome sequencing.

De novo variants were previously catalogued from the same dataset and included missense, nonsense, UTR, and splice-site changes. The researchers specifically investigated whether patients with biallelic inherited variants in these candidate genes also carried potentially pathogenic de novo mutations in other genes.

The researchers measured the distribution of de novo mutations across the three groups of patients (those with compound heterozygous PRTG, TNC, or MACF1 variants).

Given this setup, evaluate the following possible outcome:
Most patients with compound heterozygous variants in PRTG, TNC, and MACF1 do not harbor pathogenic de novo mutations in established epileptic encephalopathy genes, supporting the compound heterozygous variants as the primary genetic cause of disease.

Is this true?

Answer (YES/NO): YES